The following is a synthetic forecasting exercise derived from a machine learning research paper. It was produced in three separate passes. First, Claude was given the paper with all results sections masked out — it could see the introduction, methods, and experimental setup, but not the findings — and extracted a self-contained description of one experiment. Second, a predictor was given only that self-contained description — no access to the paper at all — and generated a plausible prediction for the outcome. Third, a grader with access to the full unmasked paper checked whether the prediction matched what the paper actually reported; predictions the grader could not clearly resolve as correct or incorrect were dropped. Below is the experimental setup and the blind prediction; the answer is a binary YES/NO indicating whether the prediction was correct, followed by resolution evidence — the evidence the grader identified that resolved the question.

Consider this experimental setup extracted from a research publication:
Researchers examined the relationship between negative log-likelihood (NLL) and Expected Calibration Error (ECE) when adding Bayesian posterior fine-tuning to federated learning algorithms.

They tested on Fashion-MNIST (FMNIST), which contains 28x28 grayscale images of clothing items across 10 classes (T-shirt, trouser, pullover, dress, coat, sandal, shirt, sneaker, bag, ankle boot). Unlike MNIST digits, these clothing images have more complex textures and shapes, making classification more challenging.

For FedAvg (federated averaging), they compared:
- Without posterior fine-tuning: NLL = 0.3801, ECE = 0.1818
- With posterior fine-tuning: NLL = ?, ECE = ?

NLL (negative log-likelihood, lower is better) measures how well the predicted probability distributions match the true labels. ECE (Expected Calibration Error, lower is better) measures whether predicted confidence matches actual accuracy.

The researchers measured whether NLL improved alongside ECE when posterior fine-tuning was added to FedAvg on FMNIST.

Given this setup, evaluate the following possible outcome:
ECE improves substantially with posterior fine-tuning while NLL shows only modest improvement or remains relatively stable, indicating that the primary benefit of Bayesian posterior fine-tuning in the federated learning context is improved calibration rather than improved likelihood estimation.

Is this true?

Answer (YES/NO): NO